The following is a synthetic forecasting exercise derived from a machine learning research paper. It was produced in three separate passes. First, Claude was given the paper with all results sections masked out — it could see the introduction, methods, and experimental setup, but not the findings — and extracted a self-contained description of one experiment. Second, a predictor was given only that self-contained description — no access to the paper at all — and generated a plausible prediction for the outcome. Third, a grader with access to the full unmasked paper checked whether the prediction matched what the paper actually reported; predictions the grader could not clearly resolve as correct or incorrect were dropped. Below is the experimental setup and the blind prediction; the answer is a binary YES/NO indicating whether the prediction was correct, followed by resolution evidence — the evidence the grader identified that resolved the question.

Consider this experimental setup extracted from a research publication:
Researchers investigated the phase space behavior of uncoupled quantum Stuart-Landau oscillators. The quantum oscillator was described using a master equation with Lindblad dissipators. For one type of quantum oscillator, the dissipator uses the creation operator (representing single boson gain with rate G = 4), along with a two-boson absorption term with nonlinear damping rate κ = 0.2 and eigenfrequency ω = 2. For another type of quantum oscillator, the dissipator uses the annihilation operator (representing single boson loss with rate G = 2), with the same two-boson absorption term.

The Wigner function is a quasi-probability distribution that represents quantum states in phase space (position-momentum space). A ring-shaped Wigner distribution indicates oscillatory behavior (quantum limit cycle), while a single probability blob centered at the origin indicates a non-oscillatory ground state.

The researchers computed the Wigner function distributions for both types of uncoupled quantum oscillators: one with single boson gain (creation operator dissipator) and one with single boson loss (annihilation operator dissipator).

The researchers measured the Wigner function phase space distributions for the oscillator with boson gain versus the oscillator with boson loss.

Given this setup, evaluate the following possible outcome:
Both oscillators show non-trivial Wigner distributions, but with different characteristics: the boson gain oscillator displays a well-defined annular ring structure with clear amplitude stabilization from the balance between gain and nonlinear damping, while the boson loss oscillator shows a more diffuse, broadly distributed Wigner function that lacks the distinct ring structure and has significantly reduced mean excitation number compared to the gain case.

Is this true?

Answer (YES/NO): NO